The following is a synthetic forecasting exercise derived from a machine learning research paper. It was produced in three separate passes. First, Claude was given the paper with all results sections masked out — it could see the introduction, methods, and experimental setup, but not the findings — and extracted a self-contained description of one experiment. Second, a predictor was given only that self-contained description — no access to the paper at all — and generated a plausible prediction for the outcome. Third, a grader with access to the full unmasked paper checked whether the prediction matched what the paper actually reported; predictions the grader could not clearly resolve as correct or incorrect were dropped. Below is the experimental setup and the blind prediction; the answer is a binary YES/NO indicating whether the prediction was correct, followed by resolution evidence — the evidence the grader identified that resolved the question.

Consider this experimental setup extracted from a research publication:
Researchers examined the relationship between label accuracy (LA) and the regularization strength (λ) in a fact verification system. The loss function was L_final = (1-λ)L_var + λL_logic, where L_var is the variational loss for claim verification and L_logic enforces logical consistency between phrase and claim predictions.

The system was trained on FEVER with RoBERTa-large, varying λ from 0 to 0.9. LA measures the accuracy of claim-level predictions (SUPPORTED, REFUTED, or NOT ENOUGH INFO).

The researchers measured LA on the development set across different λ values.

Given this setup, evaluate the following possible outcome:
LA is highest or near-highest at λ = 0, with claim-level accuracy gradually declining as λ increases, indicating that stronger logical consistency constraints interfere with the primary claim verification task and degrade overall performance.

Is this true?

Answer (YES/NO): NO